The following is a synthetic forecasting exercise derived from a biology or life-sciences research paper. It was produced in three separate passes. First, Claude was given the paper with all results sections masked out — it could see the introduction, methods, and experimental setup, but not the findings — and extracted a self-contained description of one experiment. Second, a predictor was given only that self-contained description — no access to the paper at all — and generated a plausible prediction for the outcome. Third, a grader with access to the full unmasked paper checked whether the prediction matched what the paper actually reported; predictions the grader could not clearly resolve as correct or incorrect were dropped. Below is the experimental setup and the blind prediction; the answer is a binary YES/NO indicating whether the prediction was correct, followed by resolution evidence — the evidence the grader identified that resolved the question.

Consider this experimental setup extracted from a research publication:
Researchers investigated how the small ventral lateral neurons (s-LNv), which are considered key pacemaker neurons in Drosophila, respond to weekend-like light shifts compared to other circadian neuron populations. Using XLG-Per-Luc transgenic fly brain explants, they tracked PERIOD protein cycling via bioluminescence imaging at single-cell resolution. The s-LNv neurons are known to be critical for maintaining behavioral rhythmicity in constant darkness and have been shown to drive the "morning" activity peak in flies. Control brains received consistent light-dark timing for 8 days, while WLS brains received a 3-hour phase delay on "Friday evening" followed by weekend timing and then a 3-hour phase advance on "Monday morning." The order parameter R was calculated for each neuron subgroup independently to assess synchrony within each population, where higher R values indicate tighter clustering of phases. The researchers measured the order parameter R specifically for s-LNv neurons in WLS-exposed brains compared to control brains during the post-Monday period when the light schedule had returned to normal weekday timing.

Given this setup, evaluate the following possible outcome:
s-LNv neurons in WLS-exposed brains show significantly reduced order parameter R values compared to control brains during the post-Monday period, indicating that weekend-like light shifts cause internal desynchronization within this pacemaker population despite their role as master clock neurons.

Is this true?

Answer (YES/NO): YES